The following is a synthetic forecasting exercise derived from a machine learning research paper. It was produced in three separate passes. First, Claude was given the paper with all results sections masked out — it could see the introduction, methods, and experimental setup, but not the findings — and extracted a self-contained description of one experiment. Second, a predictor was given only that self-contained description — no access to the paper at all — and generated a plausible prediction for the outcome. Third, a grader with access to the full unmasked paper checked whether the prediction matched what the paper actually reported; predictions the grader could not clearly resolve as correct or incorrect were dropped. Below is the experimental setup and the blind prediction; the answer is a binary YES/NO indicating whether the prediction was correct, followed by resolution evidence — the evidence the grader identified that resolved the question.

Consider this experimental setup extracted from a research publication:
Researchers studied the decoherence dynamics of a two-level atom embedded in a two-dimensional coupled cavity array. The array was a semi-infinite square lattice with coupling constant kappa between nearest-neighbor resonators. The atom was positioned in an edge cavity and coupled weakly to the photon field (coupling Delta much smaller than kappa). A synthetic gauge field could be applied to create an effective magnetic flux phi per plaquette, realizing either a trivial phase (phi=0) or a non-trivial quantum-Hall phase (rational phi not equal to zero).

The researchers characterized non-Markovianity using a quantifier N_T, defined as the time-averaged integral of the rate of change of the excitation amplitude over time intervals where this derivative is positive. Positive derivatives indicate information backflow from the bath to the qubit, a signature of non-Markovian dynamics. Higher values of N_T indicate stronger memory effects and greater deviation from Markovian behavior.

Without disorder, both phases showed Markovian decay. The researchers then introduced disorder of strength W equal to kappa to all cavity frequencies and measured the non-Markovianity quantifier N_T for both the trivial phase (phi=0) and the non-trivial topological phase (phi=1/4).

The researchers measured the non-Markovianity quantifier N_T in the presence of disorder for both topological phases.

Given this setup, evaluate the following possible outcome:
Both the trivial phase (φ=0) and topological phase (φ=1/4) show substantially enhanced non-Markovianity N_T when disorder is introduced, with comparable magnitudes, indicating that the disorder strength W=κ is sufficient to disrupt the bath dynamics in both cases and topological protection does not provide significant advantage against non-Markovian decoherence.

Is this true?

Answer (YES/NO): NO